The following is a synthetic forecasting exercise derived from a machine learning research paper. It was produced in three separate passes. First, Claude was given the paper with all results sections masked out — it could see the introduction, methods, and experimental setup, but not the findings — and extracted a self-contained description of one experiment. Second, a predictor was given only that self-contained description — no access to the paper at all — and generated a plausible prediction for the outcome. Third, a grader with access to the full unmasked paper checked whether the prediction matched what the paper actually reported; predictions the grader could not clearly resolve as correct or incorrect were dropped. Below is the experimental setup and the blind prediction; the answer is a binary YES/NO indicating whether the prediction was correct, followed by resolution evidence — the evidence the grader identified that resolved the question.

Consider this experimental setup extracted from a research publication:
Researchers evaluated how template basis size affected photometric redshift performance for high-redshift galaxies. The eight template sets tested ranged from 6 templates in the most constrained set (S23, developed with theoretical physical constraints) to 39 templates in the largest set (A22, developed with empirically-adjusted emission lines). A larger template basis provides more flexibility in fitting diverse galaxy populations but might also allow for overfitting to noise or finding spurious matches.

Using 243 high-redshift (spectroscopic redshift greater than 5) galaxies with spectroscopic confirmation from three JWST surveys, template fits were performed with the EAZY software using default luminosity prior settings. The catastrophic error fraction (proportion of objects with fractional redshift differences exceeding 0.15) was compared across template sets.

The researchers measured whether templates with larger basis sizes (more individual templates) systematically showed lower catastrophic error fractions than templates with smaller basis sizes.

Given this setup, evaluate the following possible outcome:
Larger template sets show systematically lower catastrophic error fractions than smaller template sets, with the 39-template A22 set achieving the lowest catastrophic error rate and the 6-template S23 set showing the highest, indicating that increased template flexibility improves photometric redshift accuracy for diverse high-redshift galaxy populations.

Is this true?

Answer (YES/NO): NO